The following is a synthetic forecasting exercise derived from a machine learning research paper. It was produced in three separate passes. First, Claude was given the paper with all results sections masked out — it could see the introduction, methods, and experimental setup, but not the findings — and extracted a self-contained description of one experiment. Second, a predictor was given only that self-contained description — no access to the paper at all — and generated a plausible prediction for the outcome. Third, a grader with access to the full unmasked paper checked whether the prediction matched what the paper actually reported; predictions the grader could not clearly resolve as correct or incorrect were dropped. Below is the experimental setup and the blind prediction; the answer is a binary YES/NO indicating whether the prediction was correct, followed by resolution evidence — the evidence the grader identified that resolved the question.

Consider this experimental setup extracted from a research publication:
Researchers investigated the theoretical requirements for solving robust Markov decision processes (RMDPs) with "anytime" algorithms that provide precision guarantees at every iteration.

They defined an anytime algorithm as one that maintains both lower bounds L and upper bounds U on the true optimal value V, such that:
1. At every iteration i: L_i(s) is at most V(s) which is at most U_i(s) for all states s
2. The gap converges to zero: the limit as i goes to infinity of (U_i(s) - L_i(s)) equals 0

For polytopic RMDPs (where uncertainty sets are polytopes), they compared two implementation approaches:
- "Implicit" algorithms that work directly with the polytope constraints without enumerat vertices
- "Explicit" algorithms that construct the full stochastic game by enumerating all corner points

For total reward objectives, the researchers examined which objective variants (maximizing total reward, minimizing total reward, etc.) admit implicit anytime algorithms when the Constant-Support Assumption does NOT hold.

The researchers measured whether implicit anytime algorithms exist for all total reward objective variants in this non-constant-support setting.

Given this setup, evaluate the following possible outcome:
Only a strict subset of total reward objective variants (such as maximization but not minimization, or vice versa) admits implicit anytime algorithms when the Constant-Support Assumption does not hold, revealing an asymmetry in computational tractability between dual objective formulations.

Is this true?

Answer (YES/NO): YES